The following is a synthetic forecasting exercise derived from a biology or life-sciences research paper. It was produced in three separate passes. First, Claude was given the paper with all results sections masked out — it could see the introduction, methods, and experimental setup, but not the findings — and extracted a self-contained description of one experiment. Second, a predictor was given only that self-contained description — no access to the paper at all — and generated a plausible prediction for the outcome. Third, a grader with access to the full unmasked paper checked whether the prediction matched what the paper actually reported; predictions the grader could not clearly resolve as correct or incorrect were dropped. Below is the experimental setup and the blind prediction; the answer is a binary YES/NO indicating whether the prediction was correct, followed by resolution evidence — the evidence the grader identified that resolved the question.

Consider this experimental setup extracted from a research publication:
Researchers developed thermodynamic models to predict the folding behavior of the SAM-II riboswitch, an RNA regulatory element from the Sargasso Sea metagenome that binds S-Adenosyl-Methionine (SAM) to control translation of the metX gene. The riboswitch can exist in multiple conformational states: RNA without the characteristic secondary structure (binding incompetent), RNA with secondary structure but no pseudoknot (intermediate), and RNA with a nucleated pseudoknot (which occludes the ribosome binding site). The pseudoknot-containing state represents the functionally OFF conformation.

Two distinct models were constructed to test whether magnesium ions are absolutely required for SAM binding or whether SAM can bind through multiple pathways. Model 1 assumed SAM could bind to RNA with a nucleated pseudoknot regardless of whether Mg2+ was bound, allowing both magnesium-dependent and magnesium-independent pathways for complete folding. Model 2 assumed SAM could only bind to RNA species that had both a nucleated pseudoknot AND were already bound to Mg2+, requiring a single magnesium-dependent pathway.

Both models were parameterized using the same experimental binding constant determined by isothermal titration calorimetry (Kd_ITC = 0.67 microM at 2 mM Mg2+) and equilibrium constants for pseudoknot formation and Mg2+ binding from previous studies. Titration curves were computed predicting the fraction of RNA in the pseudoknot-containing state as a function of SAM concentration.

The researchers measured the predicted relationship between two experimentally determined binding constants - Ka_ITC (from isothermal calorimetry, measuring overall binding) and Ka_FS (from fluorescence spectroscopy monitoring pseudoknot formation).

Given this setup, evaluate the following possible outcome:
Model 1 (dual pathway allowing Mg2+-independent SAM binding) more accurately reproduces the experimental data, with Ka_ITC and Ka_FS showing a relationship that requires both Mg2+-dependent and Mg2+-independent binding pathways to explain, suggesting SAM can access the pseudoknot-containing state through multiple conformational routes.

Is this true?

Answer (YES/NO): YES